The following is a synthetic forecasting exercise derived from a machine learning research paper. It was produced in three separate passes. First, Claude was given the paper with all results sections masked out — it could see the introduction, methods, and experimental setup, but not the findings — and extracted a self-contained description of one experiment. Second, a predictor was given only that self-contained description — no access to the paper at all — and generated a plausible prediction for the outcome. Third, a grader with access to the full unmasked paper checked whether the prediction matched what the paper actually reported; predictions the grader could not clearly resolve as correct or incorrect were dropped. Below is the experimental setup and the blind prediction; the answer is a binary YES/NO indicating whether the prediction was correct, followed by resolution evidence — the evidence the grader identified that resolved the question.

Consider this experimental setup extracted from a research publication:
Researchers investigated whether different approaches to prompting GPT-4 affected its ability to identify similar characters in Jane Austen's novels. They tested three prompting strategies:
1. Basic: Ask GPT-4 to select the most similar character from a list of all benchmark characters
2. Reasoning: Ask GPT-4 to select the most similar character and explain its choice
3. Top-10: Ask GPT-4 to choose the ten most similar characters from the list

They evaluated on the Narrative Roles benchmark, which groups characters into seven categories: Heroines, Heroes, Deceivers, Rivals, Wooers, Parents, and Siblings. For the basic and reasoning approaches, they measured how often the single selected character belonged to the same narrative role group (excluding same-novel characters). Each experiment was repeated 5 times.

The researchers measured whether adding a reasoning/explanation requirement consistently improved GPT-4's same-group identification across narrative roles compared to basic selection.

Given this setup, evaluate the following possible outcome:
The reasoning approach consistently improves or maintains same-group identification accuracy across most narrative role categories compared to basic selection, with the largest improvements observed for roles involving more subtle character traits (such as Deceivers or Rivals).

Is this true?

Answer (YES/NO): NO